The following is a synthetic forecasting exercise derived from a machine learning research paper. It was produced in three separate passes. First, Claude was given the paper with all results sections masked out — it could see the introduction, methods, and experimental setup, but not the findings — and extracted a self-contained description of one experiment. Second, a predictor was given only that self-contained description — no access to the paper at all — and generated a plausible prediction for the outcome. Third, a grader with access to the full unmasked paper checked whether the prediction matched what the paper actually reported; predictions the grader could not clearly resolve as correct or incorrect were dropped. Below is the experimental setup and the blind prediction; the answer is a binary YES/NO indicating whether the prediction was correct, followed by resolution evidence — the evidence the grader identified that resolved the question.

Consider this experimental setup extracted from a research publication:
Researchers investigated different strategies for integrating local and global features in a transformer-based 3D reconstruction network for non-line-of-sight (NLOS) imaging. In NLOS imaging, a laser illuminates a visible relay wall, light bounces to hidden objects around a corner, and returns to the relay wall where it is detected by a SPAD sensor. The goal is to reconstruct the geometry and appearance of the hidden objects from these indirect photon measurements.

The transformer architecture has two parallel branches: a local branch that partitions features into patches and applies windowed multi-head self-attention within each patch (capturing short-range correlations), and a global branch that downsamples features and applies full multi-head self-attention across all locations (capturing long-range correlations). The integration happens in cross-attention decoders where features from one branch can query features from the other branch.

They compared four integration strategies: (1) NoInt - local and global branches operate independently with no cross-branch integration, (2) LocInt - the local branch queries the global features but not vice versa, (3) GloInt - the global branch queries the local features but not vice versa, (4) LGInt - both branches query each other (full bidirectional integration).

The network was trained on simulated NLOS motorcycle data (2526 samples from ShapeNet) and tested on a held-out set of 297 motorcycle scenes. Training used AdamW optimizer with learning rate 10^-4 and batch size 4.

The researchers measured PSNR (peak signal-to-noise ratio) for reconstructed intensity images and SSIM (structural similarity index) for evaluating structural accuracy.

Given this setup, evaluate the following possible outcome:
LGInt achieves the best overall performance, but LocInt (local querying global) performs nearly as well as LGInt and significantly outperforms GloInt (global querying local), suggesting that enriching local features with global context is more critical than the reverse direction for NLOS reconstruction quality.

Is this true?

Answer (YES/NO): NO